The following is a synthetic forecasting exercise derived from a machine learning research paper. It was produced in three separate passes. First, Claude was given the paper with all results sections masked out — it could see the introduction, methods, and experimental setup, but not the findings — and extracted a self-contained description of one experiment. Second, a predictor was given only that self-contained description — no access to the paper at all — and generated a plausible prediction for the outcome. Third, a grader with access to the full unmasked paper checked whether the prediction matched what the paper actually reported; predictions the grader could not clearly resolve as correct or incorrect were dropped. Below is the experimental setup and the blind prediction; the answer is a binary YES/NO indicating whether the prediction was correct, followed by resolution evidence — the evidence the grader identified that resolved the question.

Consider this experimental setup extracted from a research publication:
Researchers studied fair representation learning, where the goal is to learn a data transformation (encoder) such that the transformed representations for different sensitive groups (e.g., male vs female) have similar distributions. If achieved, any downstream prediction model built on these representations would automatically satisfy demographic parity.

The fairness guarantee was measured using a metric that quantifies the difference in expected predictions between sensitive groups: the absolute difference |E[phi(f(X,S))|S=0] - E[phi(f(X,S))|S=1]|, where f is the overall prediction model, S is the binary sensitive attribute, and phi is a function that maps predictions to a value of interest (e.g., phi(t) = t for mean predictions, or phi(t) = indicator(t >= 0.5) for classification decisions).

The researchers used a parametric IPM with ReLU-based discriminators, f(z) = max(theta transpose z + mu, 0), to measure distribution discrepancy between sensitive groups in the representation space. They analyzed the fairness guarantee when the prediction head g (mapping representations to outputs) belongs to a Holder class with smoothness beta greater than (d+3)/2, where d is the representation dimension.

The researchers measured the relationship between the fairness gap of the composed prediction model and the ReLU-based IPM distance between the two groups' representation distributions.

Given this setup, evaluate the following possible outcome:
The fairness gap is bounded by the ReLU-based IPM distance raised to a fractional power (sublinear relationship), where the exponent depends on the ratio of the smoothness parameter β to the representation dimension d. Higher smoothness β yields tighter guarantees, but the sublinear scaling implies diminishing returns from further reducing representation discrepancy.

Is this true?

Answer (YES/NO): NO